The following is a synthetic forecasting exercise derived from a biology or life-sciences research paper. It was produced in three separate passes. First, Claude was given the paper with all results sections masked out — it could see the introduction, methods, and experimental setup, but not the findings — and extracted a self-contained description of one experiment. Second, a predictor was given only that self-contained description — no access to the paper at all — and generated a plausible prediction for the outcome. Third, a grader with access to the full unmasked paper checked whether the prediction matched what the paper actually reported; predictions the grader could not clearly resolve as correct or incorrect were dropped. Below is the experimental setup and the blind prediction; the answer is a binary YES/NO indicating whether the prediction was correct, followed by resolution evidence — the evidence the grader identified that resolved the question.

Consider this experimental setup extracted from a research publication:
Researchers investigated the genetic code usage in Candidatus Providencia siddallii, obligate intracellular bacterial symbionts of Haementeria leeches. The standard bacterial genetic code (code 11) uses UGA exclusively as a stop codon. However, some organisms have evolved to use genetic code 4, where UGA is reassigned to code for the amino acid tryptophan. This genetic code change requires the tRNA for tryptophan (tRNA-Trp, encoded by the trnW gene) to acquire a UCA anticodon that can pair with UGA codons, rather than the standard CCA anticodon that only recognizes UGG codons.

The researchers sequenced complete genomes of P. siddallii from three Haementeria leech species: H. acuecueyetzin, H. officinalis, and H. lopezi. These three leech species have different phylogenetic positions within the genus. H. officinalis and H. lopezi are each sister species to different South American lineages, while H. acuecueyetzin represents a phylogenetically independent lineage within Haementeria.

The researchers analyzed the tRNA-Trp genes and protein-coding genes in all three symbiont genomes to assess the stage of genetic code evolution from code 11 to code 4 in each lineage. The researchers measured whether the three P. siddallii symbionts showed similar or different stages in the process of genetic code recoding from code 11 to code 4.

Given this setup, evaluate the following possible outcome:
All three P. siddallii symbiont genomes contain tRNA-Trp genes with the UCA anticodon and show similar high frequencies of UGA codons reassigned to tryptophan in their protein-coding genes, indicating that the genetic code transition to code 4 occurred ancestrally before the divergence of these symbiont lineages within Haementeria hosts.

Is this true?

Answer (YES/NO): NO